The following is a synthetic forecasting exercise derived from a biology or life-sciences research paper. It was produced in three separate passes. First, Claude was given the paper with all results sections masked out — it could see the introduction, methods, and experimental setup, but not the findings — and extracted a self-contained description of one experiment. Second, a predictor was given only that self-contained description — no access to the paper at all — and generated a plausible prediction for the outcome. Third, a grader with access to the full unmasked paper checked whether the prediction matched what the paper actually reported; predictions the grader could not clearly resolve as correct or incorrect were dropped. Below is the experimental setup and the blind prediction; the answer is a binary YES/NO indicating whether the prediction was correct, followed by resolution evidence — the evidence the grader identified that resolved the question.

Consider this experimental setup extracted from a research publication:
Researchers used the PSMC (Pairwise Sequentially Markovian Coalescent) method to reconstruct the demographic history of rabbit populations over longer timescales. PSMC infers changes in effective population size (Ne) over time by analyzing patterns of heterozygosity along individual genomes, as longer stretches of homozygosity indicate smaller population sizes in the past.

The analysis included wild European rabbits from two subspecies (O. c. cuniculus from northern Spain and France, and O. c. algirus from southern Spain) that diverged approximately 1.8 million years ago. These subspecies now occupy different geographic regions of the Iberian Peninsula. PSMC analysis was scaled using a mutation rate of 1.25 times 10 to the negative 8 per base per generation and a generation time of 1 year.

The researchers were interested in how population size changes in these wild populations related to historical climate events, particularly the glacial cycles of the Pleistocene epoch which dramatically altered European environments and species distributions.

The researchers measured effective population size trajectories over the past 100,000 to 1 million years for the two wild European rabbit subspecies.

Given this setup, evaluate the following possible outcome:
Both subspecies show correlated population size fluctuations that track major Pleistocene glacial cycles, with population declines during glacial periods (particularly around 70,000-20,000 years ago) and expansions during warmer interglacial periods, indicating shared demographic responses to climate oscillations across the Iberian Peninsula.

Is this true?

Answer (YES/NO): NO